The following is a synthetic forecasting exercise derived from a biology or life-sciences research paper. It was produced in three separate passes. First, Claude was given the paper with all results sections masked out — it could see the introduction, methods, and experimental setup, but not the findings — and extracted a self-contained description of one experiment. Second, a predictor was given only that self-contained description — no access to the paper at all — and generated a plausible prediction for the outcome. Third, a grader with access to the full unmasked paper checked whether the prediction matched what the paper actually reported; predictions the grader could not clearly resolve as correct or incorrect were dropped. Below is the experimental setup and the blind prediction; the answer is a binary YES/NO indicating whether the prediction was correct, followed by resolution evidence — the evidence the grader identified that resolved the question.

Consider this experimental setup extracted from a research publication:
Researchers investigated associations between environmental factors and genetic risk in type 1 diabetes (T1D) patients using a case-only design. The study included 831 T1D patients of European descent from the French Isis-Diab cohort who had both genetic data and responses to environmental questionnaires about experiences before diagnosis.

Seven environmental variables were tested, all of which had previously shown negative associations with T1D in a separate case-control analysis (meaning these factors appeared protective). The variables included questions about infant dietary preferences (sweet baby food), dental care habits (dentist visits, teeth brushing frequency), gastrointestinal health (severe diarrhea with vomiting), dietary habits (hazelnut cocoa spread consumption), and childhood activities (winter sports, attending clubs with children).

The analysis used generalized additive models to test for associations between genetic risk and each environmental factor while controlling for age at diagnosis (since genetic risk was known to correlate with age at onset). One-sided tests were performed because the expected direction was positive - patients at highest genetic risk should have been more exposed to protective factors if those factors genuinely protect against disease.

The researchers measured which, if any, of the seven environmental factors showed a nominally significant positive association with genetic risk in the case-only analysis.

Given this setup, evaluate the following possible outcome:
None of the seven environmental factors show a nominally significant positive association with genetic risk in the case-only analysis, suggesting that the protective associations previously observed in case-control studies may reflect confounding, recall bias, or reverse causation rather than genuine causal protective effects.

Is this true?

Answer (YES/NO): NO